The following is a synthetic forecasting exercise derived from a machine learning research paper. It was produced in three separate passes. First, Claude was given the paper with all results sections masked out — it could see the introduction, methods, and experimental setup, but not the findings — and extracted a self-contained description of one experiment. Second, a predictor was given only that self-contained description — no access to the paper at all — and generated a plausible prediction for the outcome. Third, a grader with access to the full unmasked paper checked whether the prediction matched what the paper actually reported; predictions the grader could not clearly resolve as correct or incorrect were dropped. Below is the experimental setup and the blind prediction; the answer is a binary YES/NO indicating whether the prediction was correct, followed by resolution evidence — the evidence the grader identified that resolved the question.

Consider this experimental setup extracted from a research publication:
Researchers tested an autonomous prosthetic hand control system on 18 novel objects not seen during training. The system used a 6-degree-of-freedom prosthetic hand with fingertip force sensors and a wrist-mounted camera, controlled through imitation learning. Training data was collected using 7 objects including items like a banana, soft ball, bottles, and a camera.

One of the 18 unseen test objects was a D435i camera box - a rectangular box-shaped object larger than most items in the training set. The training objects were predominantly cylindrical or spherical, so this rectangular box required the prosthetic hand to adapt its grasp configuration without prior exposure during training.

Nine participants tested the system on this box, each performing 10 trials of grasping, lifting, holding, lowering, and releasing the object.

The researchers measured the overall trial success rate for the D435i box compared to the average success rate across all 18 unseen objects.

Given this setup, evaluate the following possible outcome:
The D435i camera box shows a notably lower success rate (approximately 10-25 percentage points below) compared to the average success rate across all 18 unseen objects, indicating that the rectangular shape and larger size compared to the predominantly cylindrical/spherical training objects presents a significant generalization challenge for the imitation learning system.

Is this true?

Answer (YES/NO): YES